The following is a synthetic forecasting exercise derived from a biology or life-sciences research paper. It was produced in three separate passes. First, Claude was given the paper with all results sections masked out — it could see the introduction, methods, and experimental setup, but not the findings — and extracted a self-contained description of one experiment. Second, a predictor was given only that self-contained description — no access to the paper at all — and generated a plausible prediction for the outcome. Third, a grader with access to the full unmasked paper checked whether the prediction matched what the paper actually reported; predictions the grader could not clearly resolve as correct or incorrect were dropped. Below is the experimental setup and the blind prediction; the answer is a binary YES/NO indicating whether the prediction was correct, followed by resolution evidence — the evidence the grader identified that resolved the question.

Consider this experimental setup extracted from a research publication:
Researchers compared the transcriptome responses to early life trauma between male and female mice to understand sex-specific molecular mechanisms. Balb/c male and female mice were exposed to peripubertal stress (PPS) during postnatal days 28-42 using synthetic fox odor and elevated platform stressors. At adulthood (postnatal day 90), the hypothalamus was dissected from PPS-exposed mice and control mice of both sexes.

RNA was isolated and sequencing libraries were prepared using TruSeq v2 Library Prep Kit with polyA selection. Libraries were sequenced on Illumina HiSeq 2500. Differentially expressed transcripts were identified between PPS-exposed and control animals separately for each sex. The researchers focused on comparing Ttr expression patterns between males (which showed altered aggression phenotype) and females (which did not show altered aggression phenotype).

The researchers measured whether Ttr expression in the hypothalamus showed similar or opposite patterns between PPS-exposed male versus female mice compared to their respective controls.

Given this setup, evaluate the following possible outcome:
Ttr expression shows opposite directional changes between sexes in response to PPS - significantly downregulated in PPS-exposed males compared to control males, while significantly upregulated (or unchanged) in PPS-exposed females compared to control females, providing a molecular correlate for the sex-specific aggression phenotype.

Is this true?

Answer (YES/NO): YES